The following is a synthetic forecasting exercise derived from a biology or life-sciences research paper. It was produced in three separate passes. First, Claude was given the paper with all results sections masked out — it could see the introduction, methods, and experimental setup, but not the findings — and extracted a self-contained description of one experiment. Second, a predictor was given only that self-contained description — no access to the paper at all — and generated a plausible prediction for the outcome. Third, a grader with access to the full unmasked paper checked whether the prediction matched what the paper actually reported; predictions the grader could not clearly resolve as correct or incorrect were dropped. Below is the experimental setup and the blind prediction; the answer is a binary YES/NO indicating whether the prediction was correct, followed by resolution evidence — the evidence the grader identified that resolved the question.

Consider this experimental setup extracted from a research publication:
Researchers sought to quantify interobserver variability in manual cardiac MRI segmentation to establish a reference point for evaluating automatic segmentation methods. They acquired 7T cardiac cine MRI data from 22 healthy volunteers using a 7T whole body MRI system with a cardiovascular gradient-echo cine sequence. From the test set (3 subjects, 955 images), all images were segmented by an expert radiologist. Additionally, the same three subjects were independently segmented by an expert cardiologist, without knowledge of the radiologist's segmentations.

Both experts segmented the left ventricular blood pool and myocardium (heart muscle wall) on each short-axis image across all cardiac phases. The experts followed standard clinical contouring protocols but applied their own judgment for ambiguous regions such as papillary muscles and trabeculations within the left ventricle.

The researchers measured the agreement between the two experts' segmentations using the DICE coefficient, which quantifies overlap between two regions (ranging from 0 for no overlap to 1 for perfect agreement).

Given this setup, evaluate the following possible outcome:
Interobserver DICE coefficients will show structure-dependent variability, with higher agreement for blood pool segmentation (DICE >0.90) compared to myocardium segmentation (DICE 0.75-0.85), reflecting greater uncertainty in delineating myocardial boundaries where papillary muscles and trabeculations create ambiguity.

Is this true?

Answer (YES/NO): YES